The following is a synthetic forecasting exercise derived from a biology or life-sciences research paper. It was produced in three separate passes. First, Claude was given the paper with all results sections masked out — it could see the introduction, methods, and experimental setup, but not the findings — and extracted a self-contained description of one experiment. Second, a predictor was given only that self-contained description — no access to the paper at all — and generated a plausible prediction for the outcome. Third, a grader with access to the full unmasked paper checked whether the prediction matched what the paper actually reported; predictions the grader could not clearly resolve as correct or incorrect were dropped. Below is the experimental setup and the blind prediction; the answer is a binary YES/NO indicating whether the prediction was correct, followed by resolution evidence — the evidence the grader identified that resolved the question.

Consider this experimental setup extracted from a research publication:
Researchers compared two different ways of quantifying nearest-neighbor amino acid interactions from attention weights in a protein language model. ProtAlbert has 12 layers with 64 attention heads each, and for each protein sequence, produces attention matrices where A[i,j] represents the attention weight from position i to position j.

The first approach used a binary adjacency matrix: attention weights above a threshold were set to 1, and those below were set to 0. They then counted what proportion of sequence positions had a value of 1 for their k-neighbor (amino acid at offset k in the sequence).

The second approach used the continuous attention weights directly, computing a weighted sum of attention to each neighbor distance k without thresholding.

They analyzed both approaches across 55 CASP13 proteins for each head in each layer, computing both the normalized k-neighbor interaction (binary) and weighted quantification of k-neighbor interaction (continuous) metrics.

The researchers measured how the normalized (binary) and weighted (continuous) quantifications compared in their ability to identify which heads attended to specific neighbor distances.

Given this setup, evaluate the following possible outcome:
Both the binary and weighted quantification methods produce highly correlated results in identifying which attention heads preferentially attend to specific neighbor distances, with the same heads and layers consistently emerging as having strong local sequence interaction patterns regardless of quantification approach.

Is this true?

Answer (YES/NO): YES